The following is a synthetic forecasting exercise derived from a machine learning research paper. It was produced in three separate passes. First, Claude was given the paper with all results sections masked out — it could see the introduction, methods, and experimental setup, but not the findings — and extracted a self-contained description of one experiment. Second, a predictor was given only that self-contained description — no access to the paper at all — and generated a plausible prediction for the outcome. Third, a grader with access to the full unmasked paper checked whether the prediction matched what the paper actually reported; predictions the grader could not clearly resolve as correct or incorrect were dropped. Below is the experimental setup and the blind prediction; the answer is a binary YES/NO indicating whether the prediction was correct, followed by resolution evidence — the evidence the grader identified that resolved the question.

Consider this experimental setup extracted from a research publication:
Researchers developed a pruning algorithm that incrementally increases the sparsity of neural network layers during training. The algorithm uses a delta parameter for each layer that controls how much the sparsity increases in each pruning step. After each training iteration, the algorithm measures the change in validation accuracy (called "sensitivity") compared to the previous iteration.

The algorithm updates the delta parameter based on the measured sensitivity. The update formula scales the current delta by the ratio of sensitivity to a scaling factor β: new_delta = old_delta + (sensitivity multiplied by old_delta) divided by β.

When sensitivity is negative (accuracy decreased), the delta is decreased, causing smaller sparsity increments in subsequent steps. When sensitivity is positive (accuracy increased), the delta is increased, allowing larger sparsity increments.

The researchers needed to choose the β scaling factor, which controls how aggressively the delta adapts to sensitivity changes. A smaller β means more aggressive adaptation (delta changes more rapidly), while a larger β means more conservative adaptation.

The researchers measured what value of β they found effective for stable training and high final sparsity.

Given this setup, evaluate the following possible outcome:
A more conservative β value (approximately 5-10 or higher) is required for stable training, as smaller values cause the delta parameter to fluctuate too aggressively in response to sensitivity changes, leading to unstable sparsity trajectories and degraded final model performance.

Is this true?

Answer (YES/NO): YES